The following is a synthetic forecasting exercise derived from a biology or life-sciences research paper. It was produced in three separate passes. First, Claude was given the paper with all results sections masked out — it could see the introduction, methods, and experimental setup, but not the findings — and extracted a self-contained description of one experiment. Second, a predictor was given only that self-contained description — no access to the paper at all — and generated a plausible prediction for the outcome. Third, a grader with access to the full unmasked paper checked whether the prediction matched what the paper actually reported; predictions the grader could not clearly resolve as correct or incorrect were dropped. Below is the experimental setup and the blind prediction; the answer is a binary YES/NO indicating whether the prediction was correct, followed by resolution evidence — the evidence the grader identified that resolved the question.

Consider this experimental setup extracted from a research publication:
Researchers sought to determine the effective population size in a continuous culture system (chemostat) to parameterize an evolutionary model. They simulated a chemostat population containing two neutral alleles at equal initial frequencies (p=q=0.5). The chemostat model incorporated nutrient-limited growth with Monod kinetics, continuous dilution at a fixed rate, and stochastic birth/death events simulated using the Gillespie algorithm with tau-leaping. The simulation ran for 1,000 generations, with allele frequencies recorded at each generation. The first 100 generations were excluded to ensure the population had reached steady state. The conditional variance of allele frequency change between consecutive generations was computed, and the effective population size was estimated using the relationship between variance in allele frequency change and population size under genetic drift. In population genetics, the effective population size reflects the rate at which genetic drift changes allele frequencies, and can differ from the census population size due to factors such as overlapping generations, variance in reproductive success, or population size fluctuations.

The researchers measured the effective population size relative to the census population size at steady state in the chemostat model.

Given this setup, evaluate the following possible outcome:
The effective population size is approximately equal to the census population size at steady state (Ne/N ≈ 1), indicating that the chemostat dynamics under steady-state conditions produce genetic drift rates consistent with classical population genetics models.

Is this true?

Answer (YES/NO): NO